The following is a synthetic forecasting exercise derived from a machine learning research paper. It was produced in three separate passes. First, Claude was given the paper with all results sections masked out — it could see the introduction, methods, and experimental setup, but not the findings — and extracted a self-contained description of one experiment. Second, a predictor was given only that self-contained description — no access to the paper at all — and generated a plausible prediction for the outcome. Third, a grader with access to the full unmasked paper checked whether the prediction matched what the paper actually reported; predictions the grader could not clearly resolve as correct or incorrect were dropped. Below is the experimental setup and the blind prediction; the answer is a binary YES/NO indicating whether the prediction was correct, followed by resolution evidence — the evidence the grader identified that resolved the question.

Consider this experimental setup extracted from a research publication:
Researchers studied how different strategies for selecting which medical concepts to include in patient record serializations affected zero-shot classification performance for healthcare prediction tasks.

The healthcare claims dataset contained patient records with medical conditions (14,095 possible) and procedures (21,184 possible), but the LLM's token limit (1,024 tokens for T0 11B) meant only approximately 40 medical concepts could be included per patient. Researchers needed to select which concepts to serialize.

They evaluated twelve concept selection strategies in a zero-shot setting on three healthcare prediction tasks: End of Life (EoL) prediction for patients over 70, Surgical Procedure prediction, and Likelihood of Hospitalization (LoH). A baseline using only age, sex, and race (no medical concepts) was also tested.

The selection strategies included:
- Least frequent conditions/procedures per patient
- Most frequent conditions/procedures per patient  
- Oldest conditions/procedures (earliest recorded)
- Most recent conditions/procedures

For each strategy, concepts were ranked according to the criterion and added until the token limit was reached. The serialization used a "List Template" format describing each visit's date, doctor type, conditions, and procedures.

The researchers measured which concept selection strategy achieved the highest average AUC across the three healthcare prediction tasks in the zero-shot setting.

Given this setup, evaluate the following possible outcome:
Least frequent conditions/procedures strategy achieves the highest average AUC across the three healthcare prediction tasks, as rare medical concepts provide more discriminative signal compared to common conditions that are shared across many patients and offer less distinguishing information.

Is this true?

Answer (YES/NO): NO